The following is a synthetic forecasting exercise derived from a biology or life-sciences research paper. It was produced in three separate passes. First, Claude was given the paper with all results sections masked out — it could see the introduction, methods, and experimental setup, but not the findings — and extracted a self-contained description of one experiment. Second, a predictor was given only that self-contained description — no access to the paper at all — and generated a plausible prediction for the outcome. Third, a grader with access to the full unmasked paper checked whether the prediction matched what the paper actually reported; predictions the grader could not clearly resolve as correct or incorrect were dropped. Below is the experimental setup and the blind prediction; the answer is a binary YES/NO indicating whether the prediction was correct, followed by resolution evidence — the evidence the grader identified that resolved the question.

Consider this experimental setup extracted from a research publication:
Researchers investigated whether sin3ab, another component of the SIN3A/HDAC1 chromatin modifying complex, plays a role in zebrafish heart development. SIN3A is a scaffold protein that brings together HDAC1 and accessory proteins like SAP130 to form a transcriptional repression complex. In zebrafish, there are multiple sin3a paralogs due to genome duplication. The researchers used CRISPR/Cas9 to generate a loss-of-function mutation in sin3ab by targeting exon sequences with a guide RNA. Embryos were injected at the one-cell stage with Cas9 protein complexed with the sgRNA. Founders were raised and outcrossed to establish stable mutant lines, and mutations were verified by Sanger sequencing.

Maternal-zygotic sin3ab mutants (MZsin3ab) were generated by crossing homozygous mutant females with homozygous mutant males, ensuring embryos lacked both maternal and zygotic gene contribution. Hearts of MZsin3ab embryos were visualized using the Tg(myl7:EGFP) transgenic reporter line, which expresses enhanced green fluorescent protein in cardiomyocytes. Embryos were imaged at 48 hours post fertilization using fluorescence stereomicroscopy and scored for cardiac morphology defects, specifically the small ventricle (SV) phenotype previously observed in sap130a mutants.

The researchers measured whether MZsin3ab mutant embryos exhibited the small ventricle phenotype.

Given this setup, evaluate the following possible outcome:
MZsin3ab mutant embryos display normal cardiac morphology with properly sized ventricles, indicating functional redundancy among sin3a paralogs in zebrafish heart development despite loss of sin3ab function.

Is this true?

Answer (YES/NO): NO